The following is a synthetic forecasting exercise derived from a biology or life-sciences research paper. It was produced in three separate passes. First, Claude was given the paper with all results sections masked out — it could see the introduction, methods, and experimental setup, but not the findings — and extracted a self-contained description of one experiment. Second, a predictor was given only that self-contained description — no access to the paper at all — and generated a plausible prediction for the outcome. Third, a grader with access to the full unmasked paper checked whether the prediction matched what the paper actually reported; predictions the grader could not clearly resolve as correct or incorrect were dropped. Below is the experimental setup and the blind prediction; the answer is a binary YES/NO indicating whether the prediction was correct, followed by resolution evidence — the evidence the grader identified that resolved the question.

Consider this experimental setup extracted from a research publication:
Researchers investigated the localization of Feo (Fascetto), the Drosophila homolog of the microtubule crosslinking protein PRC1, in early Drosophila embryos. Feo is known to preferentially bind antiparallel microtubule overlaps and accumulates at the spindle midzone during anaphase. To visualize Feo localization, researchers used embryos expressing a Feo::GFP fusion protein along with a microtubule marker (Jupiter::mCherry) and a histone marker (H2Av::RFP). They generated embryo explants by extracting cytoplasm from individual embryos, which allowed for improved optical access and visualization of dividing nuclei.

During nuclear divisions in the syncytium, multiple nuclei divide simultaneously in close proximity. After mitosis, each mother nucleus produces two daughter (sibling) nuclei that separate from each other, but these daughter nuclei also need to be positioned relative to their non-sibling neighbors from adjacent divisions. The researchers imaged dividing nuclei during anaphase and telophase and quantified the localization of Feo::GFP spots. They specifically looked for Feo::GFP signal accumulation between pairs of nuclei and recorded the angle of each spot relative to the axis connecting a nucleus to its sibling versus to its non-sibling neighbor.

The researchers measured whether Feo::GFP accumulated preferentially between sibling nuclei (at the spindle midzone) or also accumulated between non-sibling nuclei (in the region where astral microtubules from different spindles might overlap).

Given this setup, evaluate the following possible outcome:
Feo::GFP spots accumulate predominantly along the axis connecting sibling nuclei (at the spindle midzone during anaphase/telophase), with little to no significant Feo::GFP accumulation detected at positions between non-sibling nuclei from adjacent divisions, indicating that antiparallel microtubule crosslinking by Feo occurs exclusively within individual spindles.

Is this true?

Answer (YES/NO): NO